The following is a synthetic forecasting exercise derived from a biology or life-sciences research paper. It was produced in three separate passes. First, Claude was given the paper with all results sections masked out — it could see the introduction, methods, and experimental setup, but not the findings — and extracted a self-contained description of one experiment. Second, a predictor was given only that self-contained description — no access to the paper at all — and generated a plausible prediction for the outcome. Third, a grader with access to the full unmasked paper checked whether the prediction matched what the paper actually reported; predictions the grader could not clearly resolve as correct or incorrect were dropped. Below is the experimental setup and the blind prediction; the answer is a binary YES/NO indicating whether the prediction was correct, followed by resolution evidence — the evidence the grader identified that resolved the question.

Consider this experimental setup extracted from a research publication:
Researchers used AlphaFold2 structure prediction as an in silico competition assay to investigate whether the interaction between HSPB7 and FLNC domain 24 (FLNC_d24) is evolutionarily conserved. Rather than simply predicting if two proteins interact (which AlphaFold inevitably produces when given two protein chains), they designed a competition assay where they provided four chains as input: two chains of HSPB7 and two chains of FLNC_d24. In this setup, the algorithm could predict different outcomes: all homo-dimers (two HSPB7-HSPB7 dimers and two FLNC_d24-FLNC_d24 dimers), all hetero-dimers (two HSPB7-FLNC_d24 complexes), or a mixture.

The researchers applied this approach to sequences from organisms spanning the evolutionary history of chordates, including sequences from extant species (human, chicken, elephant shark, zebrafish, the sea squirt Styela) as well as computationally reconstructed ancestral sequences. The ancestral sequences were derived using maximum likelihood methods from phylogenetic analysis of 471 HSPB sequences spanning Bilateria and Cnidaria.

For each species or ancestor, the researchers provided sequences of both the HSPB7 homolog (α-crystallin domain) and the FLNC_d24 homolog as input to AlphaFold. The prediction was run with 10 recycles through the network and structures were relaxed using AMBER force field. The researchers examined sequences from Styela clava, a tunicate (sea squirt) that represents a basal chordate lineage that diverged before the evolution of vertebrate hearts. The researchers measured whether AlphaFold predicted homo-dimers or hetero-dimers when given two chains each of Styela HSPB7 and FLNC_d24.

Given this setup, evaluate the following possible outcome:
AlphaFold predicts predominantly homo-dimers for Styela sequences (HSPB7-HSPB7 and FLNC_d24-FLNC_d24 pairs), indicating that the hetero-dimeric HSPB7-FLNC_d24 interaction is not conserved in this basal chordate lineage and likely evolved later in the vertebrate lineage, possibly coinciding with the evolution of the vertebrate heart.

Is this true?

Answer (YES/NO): NO